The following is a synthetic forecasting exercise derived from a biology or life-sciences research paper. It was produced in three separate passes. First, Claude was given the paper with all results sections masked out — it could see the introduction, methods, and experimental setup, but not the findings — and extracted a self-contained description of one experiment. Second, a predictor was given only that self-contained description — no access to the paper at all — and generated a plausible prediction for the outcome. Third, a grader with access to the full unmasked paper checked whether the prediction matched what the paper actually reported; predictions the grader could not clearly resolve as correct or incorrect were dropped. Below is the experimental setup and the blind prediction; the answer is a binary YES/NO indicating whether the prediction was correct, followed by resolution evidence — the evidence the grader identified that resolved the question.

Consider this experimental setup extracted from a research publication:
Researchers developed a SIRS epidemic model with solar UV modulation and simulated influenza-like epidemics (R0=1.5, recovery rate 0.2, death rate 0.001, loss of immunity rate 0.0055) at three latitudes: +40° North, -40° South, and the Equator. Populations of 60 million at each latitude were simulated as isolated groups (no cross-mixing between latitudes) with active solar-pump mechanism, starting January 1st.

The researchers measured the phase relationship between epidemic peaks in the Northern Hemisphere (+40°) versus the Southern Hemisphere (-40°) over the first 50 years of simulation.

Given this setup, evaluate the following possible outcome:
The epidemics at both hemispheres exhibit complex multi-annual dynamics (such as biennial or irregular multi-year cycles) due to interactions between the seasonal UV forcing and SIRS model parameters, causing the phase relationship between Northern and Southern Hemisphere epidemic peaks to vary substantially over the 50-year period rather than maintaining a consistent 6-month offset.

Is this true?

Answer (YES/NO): NO